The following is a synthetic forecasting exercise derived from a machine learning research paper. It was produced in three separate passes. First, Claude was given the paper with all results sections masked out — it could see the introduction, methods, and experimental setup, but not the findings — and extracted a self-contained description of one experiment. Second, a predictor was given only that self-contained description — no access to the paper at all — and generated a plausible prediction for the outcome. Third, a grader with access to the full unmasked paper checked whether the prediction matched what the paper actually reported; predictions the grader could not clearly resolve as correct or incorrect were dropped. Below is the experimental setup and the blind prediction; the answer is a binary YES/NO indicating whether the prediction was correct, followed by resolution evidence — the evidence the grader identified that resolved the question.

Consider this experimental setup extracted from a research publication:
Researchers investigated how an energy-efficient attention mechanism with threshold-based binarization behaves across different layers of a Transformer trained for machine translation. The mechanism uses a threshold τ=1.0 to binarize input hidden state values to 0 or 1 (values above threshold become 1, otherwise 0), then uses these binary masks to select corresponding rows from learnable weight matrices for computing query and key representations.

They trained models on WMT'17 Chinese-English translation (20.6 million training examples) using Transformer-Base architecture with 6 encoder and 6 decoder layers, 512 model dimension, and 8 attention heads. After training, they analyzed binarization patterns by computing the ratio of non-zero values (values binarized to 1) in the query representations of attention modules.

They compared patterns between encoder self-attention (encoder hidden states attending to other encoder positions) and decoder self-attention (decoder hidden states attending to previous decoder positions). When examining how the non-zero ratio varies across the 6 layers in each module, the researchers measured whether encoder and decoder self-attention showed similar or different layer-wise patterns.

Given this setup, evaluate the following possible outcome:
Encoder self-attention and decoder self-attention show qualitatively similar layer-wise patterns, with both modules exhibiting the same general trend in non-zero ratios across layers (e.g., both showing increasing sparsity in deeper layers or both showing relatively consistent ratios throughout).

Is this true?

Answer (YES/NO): NO